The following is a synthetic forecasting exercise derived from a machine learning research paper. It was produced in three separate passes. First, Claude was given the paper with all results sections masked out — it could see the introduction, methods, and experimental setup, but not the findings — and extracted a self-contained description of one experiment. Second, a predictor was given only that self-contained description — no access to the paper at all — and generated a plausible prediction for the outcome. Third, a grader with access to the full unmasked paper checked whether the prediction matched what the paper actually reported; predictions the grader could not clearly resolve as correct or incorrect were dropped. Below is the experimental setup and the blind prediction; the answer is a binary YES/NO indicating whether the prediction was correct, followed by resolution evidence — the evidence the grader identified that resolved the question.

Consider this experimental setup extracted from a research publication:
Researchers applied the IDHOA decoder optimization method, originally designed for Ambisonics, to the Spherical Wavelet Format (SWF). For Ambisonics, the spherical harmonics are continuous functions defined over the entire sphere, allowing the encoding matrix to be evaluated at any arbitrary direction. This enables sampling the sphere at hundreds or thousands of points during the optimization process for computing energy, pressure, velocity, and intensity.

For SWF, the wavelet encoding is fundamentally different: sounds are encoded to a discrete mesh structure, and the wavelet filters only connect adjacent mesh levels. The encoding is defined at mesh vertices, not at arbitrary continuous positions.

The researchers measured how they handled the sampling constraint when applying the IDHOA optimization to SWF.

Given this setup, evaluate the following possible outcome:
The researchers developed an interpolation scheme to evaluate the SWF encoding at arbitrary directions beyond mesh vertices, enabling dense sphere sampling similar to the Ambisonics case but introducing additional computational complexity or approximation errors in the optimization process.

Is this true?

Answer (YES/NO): NO